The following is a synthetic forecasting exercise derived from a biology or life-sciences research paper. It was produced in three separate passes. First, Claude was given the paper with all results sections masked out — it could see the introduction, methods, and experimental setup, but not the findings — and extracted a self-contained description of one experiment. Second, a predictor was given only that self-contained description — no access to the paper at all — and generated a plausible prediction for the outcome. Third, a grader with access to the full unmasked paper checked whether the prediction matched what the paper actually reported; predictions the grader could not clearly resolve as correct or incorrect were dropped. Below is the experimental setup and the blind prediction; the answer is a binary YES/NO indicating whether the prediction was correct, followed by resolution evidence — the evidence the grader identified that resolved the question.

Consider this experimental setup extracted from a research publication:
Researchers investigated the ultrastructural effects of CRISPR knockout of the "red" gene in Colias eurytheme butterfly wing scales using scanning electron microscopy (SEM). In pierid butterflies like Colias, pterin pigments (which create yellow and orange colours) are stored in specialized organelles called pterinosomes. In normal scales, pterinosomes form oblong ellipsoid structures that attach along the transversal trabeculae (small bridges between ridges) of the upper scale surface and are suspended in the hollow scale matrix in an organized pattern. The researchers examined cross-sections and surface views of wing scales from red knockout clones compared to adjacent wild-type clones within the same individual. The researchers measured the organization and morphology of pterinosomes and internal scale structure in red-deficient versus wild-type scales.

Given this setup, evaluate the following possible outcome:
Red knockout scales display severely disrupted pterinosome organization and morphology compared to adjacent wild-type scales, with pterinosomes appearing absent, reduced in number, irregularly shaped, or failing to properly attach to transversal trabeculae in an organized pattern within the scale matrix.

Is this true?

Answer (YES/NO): YES